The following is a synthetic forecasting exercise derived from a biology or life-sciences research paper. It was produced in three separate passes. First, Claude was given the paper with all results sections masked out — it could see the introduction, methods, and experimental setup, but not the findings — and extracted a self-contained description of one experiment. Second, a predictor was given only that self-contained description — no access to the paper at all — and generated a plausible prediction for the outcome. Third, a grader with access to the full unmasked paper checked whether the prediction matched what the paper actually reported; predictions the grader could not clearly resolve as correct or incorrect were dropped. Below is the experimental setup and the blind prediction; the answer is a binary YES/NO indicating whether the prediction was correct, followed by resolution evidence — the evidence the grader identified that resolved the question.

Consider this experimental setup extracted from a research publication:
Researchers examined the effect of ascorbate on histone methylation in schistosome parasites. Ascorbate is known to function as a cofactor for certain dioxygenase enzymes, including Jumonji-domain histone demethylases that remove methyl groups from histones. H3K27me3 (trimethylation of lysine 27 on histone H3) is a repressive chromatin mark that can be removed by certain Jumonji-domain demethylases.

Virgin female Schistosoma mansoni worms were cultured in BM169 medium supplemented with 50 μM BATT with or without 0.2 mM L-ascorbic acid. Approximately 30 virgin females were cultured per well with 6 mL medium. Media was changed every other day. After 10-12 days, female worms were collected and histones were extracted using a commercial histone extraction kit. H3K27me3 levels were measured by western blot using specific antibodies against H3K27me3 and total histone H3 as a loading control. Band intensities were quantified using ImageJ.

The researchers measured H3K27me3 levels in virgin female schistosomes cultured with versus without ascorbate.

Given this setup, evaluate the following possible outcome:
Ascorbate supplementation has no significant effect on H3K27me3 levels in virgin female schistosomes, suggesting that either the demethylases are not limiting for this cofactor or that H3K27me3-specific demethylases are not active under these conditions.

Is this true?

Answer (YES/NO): NO